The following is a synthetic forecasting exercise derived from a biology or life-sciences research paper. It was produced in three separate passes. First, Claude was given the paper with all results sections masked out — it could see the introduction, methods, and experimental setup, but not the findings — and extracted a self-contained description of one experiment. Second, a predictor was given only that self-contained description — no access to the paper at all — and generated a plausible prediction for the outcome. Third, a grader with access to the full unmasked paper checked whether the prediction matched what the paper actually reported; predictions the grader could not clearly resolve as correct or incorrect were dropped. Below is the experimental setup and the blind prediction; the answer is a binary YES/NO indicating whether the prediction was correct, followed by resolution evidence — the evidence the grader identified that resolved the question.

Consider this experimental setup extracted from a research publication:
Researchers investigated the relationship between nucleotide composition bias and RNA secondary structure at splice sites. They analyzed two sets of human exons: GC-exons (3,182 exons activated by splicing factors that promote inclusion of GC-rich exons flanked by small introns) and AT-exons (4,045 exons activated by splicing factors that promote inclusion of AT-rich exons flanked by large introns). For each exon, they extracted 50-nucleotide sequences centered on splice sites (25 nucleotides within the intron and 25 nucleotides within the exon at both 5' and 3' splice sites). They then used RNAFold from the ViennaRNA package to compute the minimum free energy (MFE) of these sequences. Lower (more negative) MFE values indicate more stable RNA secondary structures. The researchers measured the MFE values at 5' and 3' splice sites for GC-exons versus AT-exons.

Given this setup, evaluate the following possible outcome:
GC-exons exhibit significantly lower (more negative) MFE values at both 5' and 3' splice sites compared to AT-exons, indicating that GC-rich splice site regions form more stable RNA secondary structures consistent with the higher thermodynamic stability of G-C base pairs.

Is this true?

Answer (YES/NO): YES